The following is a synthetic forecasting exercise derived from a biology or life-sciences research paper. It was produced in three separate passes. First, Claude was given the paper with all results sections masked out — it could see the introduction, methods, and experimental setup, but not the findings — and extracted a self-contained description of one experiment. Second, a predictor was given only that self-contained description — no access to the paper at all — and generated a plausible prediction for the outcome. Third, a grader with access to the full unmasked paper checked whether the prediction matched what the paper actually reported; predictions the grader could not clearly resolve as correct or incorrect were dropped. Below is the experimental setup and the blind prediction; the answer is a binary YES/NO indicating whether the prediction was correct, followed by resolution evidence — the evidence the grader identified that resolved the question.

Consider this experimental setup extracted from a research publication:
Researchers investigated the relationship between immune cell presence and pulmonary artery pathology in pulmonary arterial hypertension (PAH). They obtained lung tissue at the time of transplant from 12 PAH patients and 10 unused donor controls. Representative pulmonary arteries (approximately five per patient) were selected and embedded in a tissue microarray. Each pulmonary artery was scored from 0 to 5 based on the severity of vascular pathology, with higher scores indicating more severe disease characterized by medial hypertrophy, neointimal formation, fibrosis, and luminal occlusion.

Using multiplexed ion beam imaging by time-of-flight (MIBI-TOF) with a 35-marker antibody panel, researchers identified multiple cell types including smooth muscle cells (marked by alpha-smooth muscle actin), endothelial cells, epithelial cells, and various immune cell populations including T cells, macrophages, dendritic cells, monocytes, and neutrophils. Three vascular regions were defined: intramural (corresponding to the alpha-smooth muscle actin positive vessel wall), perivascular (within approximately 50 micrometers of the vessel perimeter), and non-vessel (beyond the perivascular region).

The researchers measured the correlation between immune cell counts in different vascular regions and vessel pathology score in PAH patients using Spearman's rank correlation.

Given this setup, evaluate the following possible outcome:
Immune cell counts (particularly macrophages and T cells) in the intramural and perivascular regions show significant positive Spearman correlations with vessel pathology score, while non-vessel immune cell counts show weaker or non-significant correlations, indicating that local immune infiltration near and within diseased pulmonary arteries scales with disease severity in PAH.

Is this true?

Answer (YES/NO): NO